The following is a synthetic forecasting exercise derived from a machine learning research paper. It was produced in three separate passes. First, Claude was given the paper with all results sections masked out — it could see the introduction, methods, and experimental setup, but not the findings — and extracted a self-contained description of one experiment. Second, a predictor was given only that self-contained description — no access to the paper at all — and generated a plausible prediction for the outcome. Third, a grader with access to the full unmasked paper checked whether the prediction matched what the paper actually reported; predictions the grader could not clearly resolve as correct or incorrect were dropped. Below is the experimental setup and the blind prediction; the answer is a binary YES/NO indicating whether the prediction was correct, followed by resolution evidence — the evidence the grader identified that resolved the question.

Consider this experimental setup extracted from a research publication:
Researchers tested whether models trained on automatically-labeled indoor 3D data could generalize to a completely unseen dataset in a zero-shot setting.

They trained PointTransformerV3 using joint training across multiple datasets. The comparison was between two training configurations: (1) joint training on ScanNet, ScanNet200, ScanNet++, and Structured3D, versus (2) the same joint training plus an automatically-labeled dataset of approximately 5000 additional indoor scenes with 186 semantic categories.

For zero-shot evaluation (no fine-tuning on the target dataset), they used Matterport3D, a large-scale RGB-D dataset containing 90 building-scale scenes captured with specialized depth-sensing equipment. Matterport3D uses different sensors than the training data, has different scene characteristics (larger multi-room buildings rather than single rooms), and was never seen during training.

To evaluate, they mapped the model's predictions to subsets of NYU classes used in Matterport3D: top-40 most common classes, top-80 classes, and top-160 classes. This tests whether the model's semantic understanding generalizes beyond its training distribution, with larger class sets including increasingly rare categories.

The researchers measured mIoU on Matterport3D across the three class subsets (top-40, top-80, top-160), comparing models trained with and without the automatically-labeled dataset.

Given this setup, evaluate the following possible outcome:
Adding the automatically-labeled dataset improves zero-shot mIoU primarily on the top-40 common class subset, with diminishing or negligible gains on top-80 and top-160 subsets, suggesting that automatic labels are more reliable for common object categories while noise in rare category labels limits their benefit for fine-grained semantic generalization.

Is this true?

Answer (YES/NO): NO